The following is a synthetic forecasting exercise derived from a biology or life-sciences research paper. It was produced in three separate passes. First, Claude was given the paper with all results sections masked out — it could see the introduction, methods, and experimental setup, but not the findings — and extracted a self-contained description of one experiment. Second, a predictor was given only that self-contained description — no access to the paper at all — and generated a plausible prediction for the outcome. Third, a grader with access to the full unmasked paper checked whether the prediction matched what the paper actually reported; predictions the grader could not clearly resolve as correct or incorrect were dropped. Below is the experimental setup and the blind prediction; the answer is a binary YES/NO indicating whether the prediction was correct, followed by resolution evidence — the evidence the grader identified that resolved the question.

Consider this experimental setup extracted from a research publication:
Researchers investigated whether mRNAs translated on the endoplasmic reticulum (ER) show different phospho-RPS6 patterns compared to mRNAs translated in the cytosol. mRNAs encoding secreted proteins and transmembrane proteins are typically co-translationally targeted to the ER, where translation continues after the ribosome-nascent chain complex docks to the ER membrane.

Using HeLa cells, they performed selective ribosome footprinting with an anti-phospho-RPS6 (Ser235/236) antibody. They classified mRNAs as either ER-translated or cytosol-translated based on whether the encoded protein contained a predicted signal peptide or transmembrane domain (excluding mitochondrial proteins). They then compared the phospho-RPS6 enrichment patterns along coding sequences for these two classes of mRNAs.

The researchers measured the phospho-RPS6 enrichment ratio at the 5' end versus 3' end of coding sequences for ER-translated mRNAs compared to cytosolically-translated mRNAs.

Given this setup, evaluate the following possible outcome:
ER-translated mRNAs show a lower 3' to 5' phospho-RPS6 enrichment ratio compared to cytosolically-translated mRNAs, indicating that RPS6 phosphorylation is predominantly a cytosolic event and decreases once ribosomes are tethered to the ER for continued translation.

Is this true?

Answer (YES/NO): YES